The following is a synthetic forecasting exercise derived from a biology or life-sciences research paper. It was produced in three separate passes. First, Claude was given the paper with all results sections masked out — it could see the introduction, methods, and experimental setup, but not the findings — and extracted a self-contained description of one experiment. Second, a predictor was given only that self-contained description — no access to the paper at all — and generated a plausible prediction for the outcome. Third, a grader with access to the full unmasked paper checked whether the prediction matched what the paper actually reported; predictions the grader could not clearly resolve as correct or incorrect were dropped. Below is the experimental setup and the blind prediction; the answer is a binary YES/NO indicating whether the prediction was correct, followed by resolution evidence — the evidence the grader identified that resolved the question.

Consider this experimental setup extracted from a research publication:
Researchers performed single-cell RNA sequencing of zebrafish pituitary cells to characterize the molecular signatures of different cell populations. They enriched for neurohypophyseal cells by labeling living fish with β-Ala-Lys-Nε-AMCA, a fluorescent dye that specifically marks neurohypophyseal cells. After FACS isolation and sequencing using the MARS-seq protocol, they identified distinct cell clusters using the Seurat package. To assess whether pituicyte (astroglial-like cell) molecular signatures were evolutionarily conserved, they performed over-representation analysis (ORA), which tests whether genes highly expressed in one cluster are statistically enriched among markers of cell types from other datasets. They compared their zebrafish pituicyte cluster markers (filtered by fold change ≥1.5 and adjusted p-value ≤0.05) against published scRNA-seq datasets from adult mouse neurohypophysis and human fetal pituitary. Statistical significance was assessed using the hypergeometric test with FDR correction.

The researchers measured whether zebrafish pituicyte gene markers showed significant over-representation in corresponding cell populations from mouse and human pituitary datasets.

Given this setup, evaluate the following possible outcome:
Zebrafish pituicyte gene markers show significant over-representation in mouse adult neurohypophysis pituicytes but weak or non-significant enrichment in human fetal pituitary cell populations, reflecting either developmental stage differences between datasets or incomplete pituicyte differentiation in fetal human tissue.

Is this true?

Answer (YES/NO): NO